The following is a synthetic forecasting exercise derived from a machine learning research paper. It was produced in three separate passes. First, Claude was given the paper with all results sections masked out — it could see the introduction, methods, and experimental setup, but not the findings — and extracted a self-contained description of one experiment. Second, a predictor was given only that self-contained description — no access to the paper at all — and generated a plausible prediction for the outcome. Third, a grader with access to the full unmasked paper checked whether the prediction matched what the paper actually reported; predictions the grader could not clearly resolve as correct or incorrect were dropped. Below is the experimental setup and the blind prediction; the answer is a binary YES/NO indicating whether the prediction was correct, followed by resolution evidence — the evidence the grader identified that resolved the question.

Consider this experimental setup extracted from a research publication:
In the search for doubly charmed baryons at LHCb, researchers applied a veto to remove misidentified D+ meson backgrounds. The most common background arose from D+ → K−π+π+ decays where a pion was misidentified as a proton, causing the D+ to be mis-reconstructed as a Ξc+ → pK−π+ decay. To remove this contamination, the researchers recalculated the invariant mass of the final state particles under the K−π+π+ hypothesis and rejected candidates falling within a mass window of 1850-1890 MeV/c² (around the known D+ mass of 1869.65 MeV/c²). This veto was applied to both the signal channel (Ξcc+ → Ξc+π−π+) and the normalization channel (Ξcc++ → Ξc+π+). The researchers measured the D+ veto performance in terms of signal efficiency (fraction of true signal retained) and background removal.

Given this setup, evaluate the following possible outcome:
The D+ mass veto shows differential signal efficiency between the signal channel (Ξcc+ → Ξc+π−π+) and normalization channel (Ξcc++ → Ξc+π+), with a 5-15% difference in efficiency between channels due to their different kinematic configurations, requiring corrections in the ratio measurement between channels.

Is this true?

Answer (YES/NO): NO